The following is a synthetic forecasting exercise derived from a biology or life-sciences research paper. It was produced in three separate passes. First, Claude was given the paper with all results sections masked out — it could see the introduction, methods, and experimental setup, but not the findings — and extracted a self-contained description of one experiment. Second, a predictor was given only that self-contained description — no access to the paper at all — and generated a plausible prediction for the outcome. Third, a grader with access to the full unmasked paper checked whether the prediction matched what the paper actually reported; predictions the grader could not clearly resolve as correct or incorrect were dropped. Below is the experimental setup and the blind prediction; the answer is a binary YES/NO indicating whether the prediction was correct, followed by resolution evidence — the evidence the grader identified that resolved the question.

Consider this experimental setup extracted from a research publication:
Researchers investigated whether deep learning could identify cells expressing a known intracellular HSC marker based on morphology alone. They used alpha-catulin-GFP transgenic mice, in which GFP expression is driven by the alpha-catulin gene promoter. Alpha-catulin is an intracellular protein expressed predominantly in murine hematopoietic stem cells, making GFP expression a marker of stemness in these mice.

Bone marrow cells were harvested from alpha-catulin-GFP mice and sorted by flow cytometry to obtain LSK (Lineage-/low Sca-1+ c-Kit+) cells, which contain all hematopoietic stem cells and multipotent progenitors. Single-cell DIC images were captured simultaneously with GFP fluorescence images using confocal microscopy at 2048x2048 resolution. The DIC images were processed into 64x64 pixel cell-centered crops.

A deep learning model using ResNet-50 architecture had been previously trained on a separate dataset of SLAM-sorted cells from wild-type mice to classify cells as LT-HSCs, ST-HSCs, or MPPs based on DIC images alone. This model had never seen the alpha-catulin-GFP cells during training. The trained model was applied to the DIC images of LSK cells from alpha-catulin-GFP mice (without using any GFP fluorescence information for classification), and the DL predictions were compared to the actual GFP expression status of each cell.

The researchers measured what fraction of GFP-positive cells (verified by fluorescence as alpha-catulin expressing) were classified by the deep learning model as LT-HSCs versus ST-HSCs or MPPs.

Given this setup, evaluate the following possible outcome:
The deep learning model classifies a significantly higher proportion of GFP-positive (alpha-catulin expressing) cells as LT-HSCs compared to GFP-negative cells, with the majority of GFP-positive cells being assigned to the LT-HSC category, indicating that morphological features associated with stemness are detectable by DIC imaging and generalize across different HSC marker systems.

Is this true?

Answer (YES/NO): YES